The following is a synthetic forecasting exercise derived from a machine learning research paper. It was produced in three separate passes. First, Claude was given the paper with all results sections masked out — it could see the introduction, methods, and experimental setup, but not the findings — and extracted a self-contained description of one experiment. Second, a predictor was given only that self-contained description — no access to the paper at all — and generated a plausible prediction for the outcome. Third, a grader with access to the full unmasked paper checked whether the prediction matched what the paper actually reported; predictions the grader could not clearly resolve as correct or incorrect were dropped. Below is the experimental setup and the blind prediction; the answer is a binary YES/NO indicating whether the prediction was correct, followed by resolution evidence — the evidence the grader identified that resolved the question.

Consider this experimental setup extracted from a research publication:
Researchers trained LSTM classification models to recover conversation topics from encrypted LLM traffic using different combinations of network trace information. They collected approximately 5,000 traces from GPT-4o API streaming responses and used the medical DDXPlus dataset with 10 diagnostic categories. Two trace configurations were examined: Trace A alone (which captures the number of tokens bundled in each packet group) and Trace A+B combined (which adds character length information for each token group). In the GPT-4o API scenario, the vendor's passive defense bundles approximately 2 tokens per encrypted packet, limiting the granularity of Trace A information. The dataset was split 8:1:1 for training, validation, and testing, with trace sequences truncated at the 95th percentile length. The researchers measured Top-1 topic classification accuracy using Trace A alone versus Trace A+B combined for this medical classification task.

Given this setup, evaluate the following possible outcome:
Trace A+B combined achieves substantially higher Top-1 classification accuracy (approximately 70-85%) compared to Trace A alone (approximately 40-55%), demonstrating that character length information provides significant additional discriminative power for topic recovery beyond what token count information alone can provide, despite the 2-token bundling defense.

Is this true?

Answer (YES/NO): NO